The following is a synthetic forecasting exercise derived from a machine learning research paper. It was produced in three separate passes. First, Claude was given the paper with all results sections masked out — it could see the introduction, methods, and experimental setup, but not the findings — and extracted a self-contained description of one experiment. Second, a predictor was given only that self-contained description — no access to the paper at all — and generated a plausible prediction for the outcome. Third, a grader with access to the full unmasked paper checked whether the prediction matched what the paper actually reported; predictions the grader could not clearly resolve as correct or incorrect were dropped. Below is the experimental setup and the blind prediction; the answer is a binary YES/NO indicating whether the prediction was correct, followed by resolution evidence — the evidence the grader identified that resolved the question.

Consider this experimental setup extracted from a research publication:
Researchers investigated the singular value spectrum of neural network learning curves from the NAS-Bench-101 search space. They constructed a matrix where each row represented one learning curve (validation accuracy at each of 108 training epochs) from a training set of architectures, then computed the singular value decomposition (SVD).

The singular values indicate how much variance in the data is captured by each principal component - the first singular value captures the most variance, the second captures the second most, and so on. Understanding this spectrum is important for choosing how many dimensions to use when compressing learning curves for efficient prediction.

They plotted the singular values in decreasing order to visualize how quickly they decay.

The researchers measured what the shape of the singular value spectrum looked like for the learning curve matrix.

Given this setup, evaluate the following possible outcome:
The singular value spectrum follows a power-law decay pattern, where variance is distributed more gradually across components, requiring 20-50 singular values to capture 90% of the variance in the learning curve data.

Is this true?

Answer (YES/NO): NO